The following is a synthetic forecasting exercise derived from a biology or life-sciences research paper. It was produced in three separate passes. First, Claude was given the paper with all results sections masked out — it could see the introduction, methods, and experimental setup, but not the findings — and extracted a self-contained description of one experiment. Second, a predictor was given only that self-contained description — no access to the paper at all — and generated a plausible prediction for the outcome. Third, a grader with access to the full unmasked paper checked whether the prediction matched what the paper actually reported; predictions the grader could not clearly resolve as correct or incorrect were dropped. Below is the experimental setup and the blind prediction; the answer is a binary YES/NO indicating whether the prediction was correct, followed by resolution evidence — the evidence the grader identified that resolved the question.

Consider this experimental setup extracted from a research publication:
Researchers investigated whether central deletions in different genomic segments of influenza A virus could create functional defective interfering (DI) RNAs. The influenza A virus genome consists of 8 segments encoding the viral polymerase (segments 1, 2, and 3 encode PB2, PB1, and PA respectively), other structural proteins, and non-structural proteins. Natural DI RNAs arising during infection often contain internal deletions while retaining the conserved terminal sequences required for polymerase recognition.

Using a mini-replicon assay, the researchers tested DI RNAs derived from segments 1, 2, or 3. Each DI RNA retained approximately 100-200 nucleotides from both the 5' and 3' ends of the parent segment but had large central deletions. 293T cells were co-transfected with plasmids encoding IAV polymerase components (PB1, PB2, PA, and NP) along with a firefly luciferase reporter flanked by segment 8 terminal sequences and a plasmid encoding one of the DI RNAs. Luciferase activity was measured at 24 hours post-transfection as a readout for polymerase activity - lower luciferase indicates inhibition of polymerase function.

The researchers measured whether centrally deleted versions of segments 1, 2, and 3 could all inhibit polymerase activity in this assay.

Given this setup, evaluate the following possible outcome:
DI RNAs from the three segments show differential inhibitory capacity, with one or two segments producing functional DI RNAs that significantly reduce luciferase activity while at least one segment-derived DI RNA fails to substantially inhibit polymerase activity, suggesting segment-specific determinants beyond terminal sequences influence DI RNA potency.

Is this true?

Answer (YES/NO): NO